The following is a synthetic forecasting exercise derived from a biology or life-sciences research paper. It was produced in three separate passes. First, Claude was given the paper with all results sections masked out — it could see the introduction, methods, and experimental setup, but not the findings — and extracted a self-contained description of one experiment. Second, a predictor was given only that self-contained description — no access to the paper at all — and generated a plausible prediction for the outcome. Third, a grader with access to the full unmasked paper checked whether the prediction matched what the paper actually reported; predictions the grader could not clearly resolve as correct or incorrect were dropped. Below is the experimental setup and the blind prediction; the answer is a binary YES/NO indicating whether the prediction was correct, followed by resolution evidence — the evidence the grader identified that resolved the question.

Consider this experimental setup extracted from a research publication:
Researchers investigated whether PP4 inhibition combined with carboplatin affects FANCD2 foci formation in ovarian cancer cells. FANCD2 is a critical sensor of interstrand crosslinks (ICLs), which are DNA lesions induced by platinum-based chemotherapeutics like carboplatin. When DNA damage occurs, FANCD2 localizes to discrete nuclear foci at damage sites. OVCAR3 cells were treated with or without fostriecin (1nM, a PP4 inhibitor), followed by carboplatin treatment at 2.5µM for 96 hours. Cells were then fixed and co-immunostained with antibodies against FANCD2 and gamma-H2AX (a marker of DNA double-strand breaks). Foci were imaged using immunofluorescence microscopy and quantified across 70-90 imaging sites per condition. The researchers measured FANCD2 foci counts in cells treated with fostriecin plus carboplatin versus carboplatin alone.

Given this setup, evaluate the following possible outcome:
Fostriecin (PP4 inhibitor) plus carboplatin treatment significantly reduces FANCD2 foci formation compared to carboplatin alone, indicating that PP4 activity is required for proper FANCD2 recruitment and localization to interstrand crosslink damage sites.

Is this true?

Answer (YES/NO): NO